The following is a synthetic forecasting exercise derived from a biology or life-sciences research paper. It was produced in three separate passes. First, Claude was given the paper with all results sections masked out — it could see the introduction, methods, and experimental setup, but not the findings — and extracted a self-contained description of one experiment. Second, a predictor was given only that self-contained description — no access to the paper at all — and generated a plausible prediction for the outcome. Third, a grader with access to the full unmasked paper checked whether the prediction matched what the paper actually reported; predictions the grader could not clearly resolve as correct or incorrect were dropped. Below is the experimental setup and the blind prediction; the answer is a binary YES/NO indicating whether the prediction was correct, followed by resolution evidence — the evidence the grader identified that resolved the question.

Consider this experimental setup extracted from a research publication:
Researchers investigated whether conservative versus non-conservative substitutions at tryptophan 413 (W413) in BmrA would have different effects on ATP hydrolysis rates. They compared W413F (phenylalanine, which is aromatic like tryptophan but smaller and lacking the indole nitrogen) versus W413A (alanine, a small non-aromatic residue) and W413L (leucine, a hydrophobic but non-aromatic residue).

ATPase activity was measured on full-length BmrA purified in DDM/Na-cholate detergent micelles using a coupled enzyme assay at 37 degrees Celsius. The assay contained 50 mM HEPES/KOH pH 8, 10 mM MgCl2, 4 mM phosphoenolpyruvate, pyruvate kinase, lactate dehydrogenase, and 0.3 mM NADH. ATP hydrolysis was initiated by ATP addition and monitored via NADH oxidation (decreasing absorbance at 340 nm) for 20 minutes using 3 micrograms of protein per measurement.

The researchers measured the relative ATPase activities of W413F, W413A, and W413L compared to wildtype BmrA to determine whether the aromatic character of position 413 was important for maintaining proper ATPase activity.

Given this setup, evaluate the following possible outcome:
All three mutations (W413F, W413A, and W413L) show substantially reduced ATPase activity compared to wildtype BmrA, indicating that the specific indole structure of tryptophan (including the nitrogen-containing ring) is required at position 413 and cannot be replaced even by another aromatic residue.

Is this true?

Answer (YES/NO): NO